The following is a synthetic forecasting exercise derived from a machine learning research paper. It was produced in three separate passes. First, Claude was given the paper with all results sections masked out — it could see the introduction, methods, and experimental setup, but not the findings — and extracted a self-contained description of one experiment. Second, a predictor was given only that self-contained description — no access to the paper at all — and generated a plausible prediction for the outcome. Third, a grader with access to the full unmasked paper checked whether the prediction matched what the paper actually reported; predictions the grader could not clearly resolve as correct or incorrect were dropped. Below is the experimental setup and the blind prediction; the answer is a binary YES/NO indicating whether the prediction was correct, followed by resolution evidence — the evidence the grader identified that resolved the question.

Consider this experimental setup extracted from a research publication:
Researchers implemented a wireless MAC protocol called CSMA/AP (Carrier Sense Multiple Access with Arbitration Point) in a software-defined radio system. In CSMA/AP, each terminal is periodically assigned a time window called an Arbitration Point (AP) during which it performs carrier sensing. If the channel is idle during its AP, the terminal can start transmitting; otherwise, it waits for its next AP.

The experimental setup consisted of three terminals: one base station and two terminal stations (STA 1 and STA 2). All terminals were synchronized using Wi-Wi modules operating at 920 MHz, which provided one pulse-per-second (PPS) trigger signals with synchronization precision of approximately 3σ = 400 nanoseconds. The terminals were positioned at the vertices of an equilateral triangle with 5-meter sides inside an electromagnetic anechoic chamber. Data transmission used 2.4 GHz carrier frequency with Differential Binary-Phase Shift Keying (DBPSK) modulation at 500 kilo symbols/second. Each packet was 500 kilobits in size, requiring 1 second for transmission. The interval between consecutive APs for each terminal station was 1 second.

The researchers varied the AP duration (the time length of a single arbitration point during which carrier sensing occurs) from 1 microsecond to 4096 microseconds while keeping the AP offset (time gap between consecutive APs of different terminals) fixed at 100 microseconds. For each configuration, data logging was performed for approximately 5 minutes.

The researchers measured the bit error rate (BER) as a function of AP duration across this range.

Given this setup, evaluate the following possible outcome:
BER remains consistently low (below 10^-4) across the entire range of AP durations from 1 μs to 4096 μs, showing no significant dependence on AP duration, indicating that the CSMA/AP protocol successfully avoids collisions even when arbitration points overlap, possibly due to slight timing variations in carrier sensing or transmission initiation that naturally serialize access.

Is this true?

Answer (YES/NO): NO